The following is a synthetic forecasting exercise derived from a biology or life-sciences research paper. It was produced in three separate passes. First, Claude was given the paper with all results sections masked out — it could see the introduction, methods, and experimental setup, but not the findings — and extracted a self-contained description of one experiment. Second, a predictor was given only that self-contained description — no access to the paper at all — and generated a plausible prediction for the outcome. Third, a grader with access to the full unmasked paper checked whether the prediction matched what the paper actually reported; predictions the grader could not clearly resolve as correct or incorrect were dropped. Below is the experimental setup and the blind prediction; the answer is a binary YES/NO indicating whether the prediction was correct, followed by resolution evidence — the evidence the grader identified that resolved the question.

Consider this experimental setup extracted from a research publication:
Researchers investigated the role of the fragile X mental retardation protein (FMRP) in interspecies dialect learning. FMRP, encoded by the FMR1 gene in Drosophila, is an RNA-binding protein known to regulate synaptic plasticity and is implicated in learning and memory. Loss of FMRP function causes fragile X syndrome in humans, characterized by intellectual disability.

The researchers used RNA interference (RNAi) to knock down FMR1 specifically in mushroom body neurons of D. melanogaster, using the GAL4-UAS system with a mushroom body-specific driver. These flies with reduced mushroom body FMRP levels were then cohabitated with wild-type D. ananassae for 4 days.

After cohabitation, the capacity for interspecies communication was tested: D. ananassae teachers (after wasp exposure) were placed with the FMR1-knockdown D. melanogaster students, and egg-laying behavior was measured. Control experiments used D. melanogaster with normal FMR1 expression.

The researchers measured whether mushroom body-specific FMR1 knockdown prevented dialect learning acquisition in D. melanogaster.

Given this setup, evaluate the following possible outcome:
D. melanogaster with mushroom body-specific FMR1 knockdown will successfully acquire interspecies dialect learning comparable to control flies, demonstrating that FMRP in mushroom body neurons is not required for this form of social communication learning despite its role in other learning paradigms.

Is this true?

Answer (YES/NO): YES